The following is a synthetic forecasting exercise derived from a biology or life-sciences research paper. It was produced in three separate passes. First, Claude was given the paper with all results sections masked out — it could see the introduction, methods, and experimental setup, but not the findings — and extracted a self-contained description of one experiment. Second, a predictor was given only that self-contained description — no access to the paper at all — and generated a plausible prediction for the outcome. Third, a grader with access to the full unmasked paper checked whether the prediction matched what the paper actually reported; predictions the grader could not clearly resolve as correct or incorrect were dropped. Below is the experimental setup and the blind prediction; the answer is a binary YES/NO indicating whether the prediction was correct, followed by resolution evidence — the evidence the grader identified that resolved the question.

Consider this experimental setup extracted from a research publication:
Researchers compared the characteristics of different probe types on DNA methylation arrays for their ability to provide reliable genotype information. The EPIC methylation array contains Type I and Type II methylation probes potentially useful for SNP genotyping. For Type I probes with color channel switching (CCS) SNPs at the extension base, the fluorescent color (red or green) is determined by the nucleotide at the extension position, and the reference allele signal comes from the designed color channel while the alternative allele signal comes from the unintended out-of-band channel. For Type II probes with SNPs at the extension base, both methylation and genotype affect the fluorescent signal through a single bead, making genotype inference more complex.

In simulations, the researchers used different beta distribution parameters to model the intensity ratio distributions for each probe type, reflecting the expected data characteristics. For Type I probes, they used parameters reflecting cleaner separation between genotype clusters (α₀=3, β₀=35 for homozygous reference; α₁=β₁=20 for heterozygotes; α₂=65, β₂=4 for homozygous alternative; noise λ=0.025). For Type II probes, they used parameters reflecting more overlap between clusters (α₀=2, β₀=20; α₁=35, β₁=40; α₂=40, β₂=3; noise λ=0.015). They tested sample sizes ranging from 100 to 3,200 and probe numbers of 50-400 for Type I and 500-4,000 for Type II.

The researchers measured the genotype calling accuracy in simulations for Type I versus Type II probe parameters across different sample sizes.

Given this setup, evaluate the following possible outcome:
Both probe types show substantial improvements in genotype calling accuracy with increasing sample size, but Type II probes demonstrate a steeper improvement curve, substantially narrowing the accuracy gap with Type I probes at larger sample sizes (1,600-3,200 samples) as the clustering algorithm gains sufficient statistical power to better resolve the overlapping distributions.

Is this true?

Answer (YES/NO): NO